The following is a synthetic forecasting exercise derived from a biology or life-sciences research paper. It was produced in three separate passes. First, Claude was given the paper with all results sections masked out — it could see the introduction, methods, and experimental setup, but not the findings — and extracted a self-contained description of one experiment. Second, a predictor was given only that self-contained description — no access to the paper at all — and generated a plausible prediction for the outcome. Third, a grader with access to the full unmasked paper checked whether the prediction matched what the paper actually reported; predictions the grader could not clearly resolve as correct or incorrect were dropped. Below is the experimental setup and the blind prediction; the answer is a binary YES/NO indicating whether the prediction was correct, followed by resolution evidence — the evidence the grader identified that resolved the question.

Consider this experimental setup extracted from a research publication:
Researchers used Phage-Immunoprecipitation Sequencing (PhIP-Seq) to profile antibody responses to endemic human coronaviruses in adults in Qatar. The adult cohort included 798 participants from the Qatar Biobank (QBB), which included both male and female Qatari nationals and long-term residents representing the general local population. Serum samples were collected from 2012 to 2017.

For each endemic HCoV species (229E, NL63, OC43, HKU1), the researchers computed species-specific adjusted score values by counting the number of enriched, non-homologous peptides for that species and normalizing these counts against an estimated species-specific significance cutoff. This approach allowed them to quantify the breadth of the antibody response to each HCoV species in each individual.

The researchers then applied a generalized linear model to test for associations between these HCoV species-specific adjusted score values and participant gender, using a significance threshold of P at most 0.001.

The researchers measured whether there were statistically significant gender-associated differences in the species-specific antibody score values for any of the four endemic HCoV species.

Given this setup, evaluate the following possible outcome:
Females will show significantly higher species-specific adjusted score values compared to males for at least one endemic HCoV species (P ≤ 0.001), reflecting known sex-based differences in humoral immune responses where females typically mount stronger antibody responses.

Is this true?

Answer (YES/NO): NO